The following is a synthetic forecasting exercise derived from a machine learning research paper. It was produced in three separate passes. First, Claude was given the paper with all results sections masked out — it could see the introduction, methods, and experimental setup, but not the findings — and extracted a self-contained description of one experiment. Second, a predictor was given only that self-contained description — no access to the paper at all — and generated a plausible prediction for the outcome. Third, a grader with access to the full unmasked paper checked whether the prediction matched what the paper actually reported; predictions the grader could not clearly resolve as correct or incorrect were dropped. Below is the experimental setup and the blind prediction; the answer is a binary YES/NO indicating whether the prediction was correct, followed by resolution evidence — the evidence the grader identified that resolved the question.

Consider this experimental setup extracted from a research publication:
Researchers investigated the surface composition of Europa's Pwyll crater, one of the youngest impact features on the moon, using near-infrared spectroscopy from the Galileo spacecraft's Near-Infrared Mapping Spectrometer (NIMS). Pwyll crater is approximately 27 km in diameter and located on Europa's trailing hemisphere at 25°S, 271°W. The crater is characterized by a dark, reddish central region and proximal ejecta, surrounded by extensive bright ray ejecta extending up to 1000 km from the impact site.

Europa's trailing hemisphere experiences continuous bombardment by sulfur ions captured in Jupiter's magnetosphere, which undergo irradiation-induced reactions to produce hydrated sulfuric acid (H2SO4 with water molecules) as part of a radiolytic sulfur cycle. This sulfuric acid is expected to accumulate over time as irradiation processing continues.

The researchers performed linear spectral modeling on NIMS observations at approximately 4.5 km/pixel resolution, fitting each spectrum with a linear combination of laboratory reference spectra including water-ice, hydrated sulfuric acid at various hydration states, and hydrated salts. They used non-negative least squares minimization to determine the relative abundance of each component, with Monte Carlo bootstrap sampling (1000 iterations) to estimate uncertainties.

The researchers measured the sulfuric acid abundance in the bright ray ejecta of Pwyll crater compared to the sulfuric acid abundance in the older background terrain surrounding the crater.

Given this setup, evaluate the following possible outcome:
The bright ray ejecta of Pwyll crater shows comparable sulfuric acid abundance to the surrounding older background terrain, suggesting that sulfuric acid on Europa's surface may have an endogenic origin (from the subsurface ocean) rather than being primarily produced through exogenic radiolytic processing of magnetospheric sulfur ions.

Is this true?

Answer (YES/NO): NO